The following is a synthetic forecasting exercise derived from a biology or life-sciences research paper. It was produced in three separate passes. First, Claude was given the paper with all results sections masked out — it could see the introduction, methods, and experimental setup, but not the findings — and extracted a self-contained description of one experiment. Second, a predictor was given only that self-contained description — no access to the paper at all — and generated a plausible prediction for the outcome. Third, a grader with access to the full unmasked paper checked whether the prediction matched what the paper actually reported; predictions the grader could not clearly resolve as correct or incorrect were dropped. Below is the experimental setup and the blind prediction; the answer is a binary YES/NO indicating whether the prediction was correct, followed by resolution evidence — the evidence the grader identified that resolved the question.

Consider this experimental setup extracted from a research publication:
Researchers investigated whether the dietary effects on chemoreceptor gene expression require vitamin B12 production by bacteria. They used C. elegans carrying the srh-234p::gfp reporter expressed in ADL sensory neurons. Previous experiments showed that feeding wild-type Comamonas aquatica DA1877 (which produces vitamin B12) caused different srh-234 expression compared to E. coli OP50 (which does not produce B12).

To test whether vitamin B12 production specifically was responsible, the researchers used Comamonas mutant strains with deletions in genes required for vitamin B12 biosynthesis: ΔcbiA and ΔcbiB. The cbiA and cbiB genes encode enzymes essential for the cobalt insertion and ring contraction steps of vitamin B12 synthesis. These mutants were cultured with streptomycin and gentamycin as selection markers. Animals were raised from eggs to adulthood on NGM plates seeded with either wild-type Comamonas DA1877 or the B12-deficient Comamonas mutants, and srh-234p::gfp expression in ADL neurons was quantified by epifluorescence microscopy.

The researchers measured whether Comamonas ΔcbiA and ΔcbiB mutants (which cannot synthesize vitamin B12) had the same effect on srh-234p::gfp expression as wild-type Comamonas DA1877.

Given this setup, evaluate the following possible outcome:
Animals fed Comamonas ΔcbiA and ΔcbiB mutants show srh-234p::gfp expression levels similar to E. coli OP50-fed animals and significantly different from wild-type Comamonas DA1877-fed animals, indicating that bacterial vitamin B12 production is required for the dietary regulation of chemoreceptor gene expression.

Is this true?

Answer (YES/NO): NO